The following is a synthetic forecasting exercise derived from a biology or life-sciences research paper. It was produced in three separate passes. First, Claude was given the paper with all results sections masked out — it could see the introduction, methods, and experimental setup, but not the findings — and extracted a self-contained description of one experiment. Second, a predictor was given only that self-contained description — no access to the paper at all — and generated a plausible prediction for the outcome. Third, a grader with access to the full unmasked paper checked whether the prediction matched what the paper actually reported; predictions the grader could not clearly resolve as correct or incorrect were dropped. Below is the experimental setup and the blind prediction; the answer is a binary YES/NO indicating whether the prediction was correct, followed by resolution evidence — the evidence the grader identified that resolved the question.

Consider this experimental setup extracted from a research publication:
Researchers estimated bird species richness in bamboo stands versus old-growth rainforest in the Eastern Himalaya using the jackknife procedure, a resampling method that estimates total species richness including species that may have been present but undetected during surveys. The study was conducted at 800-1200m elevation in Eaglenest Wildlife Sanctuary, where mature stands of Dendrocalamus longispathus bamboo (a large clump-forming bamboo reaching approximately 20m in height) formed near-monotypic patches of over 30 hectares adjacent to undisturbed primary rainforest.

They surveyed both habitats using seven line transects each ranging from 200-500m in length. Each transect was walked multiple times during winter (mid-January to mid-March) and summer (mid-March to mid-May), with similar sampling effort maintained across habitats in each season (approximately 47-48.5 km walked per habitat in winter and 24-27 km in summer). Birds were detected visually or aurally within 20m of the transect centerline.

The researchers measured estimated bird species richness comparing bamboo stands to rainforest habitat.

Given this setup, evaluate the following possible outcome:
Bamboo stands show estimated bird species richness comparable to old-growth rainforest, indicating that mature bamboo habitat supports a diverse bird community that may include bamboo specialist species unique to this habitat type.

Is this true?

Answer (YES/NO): YES